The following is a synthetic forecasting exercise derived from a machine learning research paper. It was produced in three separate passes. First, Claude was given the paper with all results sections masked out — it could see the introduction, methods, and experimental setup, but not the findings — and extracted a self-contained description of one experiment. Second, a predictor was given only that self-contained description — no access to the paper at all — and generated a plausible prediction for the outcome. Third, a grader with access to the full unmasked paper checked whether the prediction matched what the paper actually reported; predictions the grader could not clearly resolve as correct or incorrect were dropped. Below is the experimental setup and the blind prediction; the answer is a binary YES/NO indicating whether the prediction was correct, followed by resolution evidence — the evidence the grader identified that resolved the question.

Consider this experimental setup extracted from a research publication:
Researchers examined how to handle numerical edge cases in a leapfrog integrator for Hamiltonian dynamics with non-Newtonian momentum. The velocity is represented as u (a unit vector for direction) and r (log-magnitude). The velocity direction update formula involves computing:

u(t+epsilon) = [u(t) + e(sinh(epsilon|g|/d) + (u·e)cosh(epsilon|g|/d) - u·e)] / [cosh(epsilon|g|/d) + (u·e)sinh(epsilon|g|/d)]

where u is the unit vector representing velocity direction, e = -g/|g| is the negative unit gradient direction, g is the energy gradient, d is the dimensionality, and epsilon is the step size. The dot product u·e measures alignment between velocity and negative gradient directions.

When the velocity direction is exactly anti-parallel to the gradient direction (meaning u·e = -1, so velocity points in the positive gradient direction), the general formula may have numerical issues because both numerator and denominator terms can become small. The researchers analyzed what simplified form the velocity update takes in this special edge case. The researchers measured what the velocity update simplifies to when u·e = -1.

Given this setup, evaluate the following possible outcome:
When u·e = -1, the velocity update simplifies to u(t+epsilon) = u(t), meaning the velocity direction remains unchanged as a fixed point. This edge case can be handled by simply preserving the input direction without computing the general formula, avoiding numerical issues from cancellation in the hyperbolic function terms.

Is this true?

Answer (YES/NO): NO